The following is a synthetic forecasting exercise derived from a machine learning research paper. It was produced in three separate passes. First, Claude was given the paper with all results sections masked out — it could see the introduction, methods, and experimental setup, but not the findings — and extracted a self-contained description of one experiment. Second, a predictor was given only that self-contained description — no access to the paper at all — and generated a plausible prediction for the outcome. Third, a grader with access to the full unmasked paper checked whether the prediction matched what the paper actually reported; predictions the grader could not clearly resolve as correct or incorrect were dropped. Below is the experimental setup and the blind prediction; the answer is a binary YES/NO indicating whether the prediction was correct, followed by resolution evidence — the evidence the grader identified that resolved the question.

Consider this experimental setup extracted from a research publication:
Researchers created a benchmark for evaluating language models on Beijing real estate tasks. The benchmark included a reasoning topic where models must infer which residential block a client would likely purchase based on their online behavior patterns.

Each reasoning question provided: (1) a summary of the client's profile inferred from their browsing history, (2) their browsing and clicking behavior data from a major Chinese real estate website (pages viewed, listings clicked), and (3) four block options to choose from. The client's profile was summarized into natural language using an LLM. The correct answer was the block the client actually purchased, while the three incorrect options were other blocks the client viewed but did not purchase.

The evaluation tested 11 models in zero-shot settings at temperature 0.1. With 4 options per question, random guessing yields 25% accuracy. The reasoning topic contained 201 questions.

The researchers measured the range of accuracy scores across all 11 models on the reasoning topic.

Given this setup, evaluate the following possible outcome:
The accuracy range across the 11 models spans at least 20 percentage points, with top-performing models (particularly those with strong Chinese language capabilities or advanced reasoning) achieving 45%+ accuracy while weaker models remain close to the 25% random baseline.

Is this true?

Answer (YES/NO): NO